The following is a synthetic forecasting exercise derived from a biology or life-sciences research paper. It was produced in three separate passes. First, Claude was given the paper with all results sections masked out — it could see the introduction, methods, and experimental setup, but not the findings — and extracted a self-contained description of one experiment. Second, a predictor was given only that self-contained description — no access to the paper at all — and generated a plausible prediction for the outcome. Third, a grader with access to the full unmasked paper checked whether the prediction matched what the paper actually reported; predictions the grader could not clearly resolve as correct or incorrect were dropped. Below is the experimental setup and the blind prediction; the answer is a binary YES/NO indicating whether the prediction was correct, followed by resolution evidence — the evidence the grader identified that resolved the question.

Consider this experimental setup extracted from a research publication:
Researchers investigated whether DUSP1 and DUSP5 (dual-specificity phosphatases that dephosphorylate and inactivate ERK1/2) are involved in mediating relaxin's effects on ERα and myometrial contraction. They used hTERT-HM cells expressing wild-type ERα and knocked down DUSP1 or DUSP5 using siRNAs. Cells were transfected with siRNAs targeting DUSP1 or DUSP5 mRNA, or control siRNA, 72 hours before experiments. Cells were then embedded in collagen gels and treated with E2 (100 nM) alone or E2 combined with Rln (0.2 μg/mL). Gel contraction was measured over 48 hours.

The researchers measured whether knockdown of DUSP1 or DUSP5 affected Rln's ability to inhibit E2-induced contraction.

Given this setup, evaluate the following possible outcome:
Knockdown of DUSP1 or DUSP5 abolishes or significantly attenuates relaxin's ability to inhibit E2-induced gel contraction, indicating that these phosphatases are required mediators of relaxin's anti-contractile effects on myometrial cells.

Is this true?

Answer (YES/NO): NO